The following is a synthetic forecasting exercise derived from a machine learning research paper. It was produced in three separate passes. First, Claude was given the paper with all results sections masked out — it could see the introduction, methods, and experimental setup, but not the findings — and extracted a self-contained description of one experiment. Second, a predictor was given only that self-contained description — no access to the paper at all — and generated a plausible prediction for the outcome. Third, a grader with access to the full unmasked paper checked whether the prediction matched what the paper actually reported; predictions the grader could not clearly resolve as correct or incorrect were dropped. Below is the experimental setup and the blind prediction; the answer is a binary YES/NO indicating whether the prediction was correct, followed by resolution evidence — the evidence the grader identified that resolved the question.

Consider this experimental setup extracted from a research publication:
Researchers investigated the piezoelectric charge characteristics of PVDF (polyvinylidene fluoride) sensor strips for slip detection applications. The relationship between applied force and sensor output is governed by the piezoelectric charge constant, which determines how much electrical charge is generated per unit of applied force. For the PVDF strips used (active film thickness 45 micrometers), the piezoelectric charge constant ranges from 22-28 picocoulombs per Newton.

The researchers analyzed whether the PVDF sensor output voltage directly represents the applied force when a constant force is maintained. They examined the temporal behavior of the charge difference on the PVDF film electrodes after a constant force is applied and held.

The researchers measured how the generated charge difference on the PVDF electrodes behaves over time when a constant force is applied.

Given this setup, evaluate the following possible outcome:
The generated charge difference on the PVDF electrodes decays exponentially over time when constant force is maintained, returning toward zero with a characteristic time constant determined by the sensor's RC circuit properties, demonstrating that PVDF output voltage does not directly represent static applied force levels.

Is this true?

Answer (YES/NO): NO